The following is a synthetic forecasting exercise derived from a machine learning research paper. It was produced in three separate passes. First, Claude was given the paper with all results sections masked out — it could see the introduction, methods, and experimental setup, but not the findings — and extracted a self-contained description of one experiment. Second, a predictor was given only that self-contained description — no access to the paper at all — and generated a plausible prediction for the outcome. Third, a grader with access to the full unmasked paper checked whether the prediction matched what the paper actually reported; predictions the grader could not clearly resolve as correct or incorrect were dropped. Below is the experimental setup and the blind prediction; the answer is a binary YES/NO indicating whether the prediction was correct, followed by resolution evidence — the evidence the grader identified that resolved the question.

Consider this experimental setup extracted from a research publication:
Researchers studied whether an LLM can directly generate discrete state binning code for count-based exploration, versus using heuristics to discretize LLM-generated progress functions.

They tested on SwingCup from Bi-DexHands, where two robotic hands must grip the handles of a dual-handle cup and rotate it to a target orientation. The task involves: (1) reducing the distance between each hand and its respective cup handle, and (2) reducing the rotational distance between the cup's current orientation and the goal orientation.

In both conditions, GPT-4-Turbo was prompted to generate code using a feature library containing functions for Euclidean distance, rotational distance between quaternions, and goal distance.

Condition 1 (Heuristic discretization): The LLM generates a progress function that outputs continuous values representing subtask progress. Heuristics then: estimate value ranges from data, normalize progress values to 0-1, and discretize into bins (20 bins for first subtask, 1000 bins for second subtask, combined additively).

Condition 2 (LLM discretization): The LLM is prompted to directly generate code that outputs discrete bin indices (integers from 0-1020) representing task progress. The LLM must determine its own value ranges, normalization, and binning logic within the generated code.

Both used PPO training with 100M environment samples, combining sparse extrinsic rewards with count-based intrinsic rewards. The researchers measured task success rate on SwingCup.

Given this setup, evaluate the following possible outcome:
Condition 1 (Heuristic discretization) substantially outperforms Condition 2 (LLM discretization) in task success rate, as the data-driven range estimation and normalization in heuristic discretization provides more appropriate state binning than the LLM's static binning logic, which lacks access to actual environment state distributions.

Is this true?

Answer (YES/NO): YES